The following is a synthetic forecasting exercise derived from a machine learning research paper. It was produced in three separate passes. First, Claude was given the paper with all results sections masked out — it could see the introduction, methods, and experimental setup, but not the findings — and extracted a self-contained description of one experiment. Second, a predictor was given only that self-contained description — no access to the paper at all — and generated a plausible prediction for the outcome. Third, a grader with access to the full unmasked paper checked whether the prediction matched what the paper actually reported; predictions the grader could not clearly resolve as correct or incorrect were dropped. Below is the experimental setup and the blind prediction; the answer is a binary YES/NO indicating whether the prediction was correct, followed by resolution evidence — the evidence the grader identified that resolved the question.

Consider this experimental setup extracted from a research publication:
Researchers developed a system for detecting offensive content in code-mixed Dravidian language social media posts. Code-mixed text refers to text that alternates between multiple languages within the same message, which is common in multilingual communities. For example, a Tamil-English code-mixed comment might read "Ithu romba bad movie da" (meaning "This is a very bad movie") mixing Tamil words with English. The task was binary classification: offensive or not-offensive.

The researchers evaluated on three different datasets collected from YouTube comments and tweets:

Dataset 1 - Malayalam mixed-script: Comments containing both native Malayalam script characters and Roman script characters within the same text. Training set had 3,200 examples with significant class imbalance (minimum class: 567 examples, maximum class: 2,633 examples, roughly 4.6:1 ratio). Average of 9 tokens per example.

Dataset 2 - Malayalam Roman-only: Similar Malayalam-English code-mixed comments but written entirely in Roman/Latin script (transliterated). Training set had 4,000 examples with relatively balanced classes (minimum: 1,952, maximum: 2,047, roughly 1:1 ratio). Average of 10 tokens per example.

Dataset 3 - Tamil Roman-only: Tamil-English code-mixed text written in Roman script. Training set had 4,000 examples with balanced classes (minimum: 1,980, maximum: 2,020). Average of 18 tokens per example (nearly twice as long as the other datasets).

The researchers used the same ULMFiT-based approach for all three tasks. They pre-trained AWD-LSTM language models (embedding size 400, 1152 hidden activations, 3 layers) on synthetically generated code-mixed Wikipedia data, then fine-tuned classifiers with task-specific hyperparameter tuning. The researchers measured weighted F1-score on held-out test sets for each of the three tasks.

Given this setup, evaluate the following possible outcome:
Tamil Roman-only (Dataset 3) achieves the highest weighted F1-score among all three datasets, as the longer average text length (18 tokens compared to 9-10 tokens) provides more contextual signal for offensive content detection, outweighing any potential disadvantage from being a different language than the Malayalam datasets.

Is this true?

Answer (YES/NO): NO